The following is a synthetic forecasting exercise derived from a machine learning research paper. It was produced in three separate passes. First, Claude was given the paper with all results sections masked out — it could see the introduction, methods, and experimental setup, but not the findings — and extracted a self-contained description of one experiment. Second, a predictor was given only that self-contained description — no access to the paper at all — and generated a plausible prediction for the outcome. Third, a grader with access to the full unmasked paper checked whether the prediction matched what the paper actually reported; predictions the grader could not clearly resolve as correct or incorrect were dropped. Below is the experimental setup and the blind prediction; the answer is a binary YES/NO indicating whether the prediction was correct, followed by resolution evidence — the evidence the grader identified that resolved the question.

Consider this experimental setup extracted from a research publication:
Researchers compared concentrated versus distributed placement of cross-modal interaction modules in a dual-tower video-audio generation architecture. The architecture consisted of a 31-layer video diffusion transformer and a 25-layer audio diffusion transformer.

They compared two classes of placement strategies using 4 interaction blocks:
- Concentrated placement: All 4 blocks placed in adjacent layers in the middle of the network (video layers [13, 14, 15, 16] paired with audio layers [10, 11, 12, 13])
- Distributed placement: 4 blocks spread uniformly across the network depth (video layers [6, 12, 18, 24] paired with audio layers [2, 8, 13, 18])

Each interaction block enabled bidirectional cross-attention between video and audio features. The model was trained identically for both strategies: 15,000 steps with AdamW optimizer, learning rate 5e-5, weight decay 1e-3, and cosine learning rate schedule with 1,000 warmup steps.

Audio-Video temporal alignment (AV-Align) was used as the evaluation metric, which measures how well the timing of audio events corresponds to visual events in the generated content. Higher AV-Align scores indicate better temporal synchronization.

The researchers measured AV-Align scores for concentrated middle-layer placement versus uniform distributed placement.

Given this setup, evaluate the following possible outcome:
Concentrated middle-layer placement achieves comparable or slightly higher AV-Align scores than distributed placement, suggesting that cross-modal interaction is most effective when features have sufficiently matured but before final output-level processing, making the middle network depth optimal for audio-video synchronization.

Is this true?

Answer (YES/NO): NO